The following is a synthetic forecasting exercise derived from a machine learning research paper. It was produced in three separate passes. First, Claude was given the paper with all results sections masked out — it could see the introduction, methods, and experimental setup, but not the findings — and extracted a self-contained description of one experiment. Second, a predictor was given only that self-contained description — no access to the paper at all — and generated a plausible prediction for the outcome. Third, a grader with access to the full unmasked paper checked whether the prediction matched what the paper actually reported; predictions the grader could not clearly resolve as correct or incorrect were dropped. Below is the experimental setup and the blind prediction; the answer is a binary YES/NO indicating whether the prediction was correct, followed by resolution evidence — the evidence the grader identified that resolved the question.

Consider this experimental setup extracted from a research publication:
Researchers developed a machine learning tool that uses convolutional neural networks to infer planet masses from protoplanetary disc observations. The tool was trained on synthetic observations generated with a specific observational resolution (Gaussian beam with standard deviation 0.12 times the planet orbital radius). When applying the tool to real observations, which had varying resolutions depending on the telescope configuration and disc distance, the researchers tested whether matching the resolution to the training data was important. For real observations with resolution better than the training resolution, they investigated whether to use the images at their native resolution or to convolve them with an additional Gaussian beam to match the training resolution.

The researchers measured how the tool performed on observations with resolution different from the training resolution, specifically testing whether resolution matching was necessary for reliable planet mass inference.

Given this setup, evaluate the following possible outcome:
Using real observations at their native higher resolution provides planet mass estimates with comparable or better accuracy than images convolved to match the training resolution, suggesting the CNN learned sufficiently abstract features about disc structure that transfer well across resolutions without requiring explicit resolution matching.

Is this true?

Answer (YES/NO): NO